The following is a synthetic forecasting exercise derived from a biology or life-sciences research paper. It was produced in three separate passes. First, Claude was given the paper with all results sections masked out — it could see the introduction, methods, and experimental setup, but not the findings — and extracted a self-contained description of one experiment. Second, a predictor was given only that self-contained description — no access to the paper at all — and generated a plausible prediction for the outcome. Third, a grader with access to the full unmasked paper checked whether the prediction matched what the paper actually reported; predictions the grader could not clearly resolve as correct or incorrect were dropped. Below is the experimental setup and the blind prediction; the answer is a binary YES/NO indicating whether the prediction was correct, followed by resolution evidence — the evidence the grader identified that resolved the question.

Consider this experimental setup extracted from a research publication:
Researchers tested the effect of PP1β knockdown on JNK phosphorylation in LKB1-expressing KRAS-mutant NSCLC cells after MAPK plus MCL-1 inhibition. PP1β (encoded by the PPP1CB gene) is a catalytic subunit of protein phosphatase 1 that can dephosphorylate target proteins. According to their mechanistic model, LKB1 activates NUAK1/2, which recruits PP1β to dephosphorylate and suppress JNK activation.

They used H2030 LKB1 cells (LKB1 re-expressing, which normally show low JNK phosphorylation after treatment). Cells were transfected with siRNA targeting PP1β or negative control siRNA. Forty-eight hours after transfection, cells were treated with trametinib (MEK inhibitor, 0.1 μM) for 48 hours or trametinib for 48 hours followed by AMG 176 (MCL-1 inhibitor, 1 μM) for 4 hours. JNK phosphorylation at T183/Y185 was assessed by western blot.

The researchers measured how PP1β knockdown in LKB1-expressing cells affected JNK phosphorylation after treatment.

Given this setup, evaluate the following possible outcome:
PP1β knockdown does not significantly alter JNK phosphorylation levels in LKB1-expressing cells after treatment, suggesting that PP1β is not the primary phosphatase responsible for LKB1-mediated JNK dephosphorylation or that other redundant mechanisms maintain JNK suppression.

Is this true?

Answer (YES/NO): NO